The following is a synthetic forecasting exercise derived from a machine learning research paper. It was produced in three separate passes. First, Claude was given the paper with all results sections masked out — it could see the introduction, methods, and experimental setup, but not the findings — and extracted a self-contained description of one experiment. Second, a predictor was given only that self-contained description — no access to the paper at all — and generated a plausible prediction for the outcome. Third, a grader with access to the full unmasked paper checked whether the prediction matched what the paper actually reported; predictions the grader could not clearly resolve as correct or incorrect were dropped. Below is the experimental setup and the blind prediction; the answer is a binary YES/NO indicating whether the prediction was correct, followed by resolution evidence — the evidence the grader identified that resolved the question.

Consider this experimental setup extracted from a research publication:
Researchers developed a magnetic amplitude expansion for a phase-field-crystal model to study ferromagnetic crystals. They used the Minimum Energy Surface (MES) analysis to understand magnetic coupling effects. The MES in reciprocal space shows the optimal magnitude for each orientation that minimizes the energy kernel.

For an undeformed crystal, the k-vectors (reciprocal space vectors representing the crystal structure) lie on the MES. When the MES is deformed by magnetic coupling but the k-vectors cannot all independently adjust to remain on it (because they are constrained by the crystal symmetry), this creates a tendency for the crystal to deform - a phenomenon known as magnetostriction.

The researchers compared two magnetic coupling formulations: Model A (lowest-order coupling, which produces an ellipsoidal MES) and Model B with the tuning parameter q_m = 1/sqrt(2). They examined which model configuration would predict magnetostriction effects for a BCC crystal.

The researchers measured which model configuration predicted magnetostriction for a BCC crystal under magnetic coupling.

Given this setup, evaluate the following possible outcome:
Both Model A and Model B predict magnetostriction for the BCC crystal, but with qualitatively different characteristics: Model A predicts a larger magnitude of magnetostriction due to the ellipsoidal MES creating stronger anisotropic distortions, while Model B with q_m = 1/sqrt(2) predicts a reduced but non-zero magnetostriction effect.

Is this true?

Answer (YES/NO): NO